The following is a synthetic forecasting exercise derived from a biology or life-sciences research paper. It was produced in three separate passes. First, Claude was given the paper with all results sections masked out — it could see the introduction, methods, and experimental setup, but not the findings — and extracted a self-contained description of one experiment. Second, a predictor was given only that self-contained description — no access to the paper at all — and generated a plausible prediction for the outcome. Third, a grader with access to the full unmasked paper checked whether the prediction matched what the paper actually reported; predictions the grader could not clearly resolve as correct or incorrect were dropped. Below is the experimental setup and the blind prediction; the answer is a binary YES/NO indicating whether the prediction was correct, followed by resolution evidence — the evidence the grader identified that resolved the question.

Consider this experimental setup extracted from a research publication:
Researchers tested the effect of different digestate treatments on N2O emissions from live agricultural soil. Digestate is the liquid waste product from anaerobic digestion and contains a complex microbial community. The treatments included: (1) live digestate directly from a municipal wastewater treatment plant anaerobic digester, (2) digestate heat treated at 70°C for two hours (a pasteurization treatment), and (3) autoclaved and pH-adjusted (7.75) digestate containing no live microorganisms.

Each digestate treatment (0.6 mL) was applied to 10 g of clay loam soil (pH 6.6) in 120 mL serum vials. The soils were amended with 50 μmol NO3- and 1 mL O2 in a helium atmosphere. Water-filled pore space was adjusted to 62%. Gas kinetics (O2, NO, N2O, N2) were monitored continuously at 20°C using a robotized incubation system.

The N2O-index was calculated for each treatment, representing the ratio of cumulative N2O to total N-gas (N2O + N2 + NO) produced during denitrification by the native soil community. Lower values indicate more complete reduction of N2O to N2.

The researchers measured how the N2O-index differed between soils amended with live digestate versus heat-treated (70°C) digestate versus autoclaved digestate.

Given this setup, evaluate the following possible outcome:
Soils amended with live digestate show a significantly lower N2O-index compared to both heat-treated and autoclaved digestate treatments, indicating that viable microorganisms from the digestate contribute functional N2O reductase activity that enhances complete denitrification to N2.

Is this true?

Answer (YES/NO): NO